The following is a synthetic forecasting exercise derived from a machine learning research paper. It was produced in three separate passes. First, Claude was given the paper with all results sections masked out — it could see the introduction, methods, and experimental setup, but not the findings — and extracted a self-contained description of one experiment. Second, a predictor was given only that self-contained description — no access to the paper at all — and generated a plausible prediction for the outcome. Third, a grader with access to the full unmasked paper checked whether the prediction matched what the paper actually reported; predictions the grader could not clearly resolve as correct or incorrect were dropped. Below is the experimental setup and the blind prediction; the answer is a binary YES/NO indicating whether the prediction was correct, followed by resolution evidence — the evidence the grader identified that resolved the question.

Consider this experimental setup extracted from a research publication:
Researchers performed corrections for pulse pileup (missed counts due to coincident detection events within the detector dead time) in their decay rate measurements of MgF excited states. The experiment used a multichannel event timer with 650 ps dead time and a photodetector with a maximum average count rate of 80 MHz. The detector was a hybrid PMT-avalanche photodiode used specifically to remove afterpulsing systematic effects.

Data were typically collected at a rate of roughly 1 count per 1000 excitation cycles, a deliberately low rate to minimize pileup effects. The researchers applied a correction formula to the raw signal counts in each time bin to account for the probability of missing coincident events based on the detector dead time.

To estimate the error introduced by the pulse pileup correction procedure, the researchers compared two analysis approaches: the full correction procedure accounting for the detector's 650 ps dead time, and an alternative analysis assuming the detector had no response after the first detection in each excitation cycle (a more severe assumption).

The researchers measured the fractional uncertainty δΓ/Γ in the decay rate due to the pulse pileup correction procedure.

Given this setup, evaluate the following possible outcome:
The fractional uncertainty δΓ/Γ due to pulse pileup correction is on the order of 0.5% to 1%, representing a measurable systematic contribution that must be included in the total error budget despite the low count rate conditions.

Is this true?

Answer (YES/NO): NO